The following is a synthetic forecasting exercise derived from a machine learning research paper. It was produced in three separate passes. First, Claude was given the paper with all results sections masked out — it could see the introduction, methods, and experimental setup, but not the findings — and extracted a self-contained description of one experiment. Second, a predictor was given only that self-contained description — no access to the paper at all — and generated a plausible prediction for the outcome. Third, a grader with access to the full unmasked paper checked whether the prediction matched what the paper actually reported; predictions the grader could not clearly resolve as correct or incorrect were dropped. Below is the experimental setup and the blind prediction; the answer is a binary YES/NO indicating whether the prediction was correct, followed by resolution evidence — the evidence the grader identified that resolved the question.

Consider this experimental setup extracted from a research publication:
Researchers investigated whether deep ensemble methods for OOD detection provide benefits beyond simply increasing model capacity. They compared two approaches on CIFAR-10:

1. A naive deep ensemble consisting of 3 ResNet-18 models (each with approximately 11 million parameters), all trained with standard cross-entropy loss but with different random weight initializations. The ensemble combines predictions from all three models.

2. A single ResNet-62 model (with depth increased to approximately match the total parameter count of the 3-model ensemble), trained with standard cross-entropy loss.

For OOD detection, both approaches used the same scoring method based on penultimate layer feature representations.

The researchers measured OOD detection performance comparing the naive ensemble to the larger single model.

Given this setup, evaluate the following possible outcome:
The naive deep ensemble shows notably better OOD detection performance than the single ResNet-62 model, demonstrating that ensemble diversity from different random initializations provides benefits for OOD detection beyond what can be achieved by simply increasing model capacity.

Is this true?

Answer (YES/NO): NO